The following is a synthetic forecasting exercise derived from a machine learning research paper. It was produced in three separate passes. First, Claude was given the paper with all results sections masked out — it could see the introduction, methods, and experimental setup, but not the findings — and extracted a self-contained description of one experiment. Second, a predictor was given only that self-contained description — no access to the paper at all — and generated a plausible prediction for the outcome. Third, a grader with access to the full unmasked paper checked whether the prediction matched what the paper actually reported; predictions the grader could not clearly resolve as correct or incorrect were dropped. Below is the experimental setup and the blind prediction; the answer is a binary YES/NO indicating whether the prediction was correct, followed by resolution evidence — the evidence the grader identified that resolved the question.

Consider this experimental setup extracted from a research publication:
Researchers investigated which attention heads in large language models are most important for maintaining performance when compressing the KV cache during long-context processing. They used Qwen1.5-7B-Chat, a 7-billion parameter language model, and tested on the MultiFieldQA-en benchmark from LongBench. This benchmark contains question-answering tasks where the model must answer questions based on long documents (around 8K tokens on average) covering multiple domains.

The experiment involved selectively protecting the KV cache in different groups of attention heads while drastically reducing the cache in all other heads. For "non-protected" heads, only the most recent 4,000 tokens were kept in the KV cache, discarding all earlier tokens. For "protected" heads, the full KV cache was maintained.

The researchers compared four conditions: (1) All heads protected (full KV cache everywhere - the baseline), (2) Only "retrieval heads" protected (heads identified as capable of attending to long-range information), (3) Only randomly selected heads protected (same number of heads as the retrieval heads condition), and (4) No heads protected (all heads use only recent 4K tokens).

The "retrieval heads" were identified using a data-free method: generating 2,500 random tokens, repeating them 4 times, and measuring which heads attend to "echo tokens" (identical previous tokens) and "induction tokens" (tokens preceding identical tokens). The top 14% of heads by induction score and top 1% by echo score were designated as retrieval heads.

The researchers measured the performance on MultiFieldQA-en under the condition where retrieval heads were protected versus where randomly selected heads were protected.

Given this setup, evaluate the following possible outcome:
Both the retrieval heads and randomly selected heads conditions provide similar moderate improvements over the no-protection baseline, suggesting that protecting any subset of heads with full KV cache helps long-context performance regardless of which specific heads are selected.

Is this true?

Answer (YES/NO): NO